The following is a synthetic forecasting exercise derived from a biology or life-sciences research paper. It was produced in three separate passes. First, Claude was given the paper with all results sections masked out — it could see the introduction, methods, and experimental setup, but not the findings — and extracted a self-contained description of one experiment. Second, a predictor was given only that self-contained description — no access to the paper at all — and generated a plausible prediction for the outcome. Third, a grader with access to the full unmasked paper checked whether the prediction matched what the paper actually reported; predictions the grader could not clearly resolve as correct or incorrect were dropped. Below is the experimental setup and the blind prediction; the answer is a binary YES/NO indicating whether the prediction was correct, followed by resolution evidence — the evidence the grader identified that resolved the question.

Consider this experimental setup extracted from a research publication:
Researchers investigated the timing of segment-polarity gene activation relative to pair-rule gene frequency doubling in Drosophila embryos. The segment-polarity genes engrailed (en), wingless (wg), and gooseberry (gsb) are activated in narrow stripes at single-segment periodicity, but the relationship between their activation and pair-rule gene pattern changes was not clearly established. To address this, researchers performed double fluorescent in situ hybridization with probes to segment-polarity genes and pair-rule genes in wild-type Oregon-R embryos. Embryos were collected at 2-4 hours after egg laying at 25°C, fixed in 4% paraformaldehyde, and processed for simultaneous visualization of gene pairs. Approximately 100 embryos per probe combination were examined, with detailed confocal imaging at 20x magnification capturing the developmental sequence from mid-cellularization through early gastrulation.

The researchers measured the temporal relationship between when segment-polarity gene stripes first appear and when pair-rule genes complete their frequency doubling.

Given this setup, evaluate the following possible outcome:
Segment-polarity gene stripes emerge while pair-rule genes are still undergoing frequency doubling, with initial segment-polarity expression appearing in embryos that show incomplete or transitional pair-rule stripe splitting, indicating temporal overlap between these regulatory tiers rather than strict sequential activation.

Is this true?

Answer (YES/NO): YES